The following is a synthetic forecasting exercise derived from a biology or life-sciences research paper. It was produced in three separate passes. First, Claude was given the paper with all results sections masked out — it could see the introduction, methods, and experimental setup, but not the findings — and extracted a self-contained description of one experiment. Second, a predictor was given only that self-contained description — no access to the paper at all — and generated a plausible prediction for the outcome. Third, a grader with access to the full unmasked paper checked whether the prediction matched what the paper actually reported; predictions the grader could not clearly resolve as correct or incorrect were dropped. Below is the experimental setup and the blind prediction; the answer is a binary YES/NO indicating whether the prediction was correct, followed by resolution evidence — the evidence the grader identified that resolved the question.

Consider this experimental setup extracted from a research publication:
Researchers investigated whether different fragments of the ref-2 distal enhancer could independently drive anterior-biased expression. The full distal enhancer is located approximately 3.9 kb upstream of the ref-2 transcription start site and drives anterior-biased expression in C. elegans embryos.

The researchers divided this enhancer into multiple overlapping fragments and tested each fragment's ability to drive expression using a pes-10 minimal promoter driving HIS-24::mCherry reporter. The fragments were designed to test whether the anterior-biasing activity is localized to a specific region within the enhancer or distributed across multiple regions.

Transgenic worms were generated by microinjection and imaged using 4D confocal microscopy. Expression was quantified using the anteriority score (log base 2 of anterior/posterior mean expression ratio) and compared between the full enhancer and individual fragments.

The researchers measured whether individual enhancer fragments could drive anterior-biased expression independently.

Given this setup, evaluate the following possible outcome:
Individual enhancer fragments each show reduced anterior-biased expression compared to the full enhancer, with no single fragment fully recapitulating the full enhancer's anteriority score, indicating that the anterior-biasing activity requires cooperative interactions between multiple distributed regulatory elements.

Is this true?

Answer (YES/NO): NO